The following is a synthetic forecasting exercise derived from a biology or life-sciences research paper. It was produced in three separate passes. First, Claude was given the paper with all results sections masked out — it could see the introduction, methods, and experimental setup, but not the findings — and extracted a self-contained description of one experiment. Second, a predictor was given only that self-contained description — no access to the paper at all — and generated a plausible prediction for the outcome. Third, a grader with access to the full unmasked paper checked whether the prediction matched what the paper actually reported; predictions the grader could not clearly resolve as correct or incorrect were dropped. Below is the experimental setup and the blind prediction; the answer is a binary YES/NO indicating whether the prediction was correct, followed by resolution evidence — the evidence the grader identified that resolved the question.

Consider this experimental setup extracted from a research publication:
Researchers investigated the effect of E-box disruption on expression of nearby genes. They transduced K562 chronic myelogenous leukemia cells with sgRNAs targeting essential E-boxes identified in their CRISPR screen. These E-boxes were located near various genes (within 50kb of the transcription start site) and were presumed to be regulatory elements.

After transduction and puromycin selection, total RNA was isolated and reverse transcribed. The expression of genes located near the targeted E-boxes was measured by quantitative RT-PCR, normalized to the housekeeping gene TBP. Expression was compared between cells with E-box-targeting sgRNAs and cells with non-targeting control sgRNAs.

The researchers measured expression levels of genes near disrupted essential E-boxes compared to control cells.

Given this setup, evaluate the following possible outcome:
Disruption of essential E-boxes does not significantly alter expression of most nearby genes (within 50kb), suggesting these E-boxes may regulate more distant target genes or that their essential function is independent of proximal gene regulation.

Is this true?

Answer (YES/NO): NO